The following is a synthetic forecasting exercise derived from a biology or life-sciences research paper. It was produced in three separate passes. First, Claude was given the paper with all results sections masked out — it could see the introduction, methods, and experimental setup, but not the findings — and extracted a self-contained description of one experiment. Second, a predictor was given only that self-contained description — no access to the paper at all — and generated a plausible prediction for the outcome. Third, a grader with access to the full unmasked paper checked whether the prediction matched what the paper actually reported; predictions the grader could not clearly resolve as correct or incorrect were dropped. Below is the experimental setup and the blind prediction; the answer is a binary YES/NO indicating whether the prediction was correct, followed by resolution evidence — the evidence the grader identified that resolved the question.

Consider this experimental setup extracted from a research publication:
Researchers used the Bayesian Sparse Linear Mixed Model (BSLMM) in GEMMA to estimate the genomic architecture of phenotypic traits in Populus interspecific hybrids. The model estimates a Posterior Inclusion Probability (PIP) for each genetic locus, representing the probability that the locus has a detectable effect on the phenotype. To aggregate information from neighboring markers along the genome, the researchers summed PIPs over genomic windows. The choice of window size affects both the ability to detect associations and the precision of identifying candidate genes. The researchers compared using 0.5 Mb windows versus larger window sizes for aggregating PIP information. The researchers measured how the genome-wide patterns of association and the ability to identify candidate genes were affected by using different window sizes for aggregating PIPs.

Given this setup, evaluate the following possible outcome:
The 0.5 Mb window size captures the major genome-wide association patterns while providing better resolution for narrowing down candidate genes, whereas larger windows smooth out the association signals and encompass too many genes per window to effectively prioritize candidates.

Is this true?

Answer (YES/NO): NO